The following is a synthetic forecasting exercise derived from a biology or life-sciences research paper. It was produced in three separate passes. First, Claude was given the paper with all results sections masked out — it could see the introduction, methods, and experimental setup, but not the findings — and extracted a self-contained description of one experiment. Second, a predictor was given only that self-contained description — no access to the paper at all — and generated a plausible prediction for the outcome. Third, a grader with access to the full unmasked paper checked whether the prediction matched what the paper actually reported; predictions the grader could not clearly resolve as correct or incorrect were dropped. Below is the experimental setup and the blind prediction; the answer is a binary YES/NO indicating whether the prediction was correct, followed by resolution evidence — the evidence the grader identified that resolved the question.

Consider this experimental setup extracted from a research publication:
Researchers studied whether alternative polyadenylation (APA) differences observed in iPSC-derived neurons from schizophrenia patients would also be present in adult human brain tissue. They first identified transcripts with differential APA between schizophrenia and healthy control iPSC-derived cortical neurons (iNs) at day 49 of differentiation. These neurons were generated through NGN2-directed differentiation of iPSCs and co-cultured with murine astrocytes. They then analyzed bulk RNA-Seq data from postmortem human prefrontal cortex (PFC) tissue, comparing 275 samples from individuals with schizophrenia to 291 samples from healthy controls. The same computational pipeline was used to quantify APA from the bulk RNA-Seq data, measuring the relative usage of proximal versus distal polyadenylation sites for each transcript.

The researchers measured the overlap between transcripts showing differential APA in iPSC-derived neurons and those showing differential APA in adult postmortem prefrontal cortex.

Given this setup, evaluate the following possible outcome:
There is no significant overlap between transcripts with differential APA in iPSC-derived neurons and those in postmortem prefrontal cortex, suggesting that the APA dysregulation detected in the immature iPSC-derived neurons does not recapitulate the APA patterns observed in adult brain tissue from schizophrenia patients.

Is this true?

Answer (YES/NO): NO